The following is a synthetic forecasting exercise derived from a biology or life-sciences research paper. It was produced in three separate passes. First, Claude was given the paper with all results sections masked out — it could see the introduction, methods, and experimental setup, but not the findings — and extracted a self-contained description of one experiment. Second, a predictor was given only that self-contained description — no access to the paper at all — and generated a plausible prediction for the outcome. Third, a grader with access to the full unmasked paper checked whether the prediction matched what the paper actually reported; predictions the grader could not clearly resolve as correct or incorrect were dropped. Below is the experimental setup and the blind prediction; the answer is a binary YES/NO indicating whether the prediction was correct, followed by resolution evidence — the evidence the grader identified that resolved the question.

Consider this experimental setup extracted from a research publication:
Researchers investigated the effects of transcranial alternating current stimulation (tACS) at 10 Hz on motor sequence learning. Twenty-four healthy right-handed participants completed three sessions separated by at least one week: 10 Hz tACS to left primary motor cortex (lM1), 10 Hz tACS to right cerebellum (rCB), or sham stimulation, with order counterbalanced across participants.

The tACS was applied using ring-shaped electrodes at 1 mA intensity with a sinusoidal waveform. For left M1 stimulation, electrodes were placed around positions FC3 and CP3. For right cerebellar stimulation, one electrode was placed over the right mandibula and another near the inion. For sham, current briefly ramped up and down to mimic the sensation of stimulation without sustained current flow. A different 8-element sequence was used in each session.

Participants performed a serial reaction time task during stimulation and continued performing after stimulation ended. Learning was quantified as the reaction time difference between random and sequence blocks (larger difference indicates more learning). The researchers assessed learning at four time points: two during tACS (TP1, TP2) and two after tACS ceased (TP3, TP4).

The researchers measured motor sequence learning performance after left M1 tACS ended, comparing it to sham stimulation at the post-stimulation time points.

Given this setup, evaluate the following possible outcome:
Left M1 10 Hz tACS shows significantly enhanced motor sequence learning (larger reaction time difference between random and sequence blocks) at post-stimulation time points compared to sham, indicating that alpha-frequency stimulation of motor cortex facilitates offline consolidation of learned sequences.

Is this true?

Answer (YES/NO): NO